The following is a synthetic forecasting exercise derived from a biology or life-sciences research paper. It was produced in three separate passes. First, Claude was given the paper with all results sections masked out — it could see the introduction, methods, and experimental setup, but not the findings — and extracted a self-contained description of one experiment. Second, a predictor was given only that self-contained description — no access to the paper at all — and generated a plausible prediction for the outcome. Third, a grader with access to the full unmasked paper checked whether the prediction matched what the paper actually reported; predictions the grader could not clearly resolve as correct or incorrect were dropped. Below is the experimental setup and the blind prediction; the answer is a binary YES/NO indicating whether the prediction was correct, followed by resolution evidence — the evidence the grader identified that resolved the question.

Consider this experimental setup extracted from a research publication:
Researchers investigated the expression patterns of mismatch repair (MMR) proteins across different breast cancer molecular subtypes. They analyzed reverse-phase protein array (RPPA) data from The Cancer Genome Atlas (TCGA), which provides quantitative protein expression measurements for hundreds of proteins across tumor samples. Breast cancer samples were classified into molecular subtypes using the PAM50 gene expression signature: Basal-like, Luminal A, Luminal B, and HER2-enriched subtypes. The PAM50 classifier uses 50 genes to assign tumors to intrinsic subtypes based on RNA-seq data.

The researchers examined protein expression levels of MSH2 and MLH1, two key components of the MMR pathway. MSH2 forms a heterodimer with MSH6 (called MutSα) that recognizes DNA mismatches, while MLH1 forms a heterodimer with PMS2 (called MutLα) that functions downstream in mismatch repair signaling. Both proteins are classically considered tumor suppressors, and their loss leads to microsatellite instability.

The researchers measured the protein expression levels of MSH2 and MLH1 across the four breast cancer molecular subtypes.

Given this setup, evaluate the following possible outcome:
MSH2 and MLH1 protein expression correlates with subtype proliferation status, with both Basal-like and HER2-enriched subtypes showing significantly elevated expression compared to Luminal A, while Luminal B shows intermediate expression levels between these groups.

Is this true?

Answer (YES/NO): NO